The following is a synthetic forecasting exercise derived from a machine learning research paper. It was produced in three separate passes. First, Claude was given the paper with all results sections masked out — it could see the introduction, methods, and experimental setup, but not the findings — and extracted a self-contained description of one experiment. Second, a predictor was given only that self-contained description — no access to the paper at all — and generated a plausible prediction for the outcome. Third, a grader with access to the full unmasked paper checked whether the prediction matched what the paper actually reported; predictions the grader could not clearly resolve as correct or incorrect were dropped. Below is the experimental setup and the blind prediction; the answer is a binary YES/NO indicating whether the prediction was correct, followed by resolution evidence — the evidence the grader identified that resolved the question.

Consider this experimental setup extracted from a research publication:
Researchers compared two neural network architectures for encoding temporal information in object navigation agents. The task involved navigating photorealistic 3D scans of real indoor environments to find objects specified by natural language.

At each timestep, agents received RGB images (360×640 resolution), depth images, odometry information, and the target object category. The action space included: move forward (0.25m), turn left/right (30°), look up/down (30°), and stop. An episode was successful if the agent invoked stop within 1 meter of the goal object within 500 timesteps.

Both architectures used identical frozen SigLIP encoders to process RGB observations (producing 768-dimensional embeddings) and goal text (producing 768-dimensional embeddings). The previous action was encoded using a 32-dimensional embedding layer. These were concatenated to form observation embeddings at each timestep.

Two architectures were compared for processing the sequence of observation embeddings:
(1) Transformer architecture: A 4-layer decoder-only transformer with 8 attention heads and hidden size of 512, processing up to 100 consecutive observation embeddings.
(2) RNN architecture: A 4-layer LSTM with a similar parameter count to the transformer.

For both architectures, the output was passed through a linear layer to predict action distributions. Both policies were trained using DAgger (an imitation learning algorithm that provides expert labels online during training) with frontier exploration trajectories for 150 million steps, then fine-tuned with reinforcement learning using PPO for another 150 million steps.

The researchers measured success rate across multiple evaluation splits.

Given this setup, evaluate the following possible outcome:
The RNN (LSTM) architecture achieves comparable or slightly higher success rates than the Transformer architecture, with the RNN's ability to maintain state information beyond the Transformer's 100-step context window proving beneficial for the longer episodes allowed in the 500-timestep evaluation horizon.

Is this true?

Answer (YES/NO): NO